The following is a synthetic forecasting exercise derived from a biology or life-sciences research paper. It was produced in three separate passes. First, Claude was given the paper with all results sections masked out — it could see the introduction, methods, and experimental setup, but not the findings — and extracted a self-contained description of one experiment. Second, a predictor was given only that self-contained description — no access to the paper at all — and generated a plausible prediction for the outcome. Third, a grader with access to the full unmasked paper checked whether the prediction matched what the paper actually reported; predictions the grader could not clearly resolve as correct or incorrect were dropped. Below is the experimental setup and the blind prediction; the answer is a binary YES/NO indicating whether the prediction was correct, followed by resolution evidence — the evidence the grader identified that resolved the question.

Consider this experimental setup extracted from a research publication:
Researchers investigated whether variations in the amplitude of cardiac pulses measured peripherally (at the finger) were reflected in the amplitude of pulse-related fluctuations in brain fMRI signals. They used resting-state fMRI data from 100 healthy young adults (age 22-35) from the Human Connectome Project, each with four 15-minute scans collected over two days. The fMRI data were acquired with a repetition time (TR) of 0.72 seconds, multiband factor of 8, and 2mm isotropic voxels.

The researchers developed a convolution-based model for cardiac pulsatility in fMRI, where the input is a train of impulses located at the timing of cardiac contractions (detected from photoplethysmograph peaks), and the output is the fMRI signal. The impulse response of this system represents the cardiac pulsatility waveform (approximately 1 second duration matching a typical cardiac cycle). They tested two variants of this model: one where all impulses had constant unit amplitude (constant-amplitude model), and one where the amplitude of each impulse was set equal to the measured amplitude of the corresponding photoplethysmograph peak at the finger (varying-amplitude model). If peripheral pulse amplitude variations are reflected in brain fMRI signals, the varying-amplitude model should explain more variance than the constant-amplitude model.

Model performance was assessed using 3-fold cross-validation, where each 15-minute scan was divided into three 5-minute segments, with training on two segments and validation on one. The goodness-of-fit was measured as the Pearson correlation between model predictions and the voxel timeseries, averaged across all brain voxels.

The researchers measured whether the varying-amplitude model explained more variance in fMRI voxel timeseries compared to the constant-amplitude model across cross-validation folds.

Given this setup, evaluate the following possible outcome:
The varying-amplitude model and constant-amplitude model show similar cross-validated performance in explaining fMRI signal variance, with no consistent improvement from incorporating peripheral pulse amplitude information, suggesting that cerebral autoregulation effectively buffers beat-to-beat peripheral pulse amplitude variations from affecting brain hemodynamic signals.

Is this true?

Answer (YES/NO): NO